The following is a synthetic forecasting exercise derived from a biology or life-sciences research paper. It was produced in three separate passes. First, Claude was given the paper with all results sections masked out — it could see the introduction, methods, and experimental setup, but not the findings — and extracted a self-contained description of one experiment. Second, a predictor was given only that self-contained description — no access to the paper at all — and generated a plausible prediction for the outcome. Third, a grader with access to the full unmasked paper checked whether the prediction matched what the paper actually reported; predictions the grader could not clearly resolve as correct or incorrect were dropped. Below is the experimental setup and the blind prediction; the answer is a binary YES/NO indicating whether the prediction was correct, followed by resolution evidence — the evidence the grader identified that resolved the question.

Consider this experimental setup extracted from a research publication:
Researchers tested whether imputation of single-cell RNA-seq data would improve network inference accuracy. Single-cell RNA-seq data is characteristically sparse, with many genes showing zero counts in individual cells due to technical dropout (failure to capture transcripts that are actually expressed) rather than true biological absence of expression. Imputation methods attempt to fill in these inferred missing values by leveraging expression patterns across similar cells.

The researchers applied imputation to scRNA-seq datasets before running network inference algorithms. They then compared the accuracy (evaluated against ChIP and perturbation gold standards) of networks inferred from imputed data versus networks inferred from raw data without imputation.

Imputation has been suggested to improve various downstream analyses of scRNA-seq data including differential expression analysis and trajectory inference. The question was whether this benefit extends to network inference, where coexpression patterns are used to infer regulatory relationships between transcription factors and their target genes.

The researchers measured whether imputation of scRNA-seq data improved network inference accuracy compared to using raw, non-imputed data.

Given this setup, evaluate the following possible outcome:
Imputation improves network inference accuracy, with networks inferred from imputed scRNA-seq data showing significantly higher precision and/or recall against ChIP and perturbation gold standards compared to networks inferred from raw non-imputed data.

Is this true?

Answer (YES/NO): NO